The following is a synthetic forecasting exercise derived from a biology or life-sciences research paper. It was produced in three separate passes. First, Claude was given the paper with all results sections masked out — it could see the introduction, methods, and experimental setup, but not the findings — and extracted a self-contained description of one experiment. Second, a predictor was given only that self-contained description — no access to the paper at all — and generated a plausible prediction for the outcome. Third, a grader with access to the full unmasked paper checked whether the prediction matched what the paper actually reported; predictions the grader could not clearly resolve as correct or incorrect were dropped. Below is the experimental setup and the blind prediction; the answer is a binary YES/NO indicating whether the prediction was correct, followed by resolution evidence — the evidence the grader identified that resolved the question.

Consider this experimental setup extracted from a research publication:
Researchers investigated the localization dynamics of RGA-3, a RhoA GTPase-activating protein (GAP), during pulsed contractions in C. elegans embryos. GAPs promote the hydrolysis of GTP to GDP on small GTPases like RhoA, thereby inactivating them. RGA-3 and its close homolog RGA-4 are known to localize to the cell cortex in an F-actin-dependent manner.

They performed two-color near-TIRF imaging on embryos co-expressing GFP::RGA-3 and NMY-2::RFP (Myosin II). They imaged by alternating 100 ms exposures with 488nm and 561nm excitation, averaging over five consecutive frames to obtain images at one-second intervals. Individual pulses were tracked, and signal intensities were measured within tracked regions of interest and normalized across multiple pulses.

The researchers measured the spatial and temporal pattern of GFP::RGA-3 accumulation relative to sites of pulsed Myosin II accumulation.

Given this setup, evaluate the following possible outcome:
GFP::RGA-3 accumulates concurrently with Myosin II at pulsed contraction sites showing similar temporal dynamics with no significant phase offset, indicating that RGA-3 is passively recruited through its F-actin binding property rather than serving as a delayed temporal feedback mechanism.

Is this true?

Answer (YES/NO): NO